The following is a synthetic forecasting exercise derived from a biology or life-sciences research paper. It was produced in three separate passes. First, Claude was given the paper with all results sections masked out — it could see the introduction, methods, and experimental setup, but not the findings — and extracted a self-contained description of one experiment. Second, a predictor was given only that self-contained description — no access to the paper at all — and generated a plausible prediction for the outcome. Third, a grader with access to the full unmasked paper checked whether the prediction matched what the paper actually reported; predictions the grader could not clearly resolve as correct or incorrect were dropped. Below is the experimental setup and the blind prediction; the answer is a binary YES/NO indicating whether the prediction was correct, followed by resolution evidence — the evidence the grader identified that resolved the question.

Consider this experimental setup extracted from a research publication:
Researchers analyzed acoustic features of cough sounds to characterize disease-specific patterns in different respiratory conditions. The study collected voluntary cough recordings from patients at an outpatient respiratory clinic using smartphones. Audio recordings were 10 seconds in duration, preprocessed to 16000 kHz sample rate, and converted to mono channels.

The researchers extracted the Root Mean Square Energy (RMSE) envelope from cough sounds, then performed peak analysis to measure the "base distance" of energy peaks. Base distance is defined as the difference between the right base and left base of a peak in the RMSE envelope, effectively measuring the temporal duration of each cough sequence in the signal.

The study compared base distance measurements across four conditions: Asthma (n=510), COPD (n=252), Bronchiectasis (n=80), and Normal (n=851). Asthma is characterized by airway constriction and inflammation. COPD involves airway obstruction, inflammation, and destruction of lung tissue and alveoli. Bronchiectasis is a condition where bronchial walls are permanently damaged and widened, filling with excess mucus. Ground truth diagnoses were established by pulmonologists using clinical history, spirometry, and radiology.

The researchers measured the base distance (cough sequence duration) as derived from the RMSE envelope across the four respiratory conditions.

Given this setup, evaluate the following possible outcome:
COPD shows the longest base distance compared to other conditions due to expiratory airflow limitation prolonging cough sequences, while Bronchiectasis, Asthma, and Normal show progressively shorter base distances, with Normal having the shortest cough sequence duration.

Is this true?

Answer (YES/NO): NO